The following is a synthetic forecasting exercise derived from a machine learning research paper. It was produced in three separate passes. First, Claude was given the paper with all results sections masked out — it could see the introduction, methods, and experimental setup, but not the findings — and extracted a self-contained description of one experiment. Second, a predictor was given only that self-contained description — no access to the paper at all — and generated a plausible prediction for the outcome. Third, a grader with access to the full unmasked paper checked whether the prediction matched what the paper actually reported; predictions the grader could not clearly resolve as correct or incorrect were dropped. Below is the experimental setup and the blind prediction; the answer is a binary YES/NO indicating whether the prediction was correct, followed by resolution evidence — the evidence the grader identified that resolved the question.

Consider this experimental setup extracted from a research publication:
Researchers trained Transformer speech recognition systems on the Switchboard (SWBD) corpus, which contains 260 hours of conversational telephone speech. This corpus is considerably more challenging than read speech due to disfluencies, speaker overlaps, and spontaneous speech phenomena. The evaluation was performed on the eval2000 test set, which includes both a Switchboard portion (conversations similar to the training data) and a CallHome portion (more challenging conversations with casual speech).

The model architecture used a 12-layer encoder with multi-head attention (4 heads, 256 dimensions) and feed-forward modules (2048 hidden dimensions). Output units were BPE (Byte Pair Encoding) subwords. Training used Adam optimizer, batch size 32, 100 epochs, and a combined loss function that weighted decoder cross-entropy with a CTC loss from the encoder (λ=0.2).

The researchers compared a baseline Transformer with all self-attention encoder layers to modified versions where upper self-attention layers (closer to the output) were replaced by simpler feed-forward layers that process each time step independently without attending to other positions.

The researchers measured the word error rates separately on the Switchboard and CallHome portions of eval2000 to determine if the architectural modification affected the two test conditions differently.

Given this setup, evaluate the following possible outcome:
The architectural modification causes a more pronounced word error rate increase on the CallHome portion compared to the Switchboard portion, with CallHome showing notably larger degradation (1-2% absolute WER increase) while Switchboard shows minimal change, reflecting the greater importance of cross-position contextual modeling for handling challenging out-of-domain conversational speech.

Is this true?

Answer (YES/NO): NO